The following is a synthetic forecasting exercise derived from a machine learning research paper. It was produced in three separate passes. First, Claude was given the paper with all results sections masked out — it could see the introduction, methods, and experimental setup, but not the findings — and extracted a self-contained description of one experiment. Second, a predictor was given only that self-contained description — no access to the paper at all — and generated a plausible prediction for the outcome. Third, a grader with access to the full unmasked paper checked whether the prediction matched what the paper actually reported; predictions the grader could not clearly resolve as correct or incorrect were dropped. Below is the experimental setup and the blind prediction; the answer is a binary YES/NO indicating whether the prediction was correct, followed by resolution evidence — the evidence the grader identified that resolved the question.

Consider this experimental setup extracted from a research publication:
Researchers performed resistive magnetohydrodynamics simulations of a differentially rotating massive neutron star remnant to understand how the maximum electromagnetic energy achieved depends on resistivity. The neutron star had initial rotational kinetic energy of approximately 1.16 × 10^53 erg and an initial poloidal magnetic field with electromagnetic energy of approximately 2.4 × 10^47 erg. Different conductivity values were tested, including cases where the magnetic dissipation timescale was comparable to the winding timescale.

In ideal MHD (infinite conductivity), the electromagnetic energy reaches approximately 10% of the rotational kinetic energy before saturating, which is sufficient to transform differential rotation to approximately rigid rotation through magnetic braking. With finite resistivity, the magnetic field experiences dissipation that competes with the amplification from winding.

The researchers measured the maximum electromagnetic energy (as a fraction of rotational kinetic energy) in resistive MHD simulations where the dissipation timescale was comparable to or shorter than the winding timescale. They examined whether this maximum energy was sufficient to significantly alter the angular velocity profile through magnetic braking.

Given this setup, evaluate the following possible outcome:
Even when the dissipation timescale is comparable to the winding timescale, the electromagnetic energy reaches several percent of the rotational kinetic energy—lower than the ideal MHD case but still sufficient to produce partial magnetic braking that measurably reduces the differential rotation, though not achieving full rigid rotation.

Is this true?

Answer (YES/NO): NO